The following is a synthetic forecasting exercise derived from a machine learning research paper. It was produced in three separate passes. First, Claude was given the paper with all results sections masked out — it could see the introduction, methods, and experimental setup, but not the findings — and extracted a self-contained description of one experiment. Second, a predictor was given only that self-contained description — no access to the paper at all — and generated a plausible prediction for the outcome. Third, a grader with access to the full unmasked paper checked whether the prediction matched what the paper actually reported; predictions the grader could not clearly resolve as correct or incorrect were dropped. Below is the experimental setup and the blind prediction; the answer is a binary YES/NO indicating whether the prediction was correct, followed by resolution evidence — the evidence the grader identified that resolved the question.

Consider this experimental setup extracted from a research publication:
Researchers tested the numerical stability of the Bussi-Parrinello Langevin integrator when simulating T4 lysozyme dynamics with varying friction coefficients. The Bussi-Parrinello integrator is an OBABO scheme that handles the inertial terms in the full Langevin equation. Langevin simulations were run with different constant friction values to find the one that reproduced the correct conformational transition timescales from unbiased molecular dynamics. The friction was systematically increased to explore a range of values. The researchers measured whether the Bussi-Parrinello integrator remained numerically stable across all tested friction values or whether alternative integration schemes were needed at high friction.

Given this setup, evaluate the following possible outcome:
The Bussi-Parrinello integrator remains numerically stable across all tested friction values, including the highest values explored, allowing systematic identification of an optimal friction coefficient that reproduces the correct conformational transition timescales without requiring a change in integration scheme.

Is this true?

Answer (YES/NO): NO